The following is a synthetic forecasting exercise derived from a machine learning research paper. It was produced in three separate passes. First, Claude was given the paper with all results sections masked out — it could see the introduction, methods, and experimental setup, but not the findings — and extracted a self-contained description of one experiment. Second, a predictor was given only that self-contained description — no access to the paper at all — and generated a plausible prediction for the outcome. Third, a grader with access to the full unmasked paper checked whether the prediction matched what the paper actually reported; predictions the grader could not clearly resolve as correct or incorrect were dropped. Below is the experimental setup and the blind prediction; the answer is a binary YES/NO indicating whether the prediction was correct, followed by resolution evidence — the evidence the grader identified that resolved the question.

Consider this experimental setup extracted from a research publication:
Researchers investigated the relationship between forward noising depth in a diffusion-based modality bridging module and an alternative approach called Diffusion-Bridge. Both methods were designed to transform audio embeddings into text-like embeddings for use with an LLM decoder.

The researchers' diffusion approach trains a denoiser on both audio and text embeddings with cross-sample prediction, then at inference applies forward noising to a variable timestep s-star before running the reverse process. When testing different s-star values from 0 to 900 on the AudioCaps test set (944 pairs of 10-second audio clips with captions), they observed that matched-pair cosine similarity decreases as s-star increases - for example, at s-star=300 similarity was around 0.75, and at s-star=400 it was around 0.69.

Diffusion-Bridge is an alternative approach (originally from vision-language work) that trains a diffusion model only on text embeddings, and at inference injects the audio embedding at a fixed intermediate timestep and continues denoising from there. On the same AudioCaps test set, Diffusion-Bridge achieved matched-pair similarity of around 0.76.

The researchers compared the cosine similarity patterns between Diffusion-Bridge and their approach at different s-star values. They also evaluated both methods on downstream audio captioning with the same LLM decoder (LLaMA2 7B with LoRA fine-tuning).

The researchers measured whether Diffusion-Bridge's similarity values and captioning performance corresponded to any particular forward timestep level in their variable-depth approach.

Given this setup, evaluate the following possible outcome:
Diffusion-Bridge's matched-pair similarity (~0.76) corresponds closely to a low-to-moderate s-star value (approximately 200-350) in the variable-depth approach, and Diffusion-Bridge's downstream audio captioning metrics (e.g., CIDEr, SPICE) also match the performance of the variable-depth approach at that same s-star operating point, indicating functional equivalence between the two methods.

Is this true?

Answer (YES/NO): NO